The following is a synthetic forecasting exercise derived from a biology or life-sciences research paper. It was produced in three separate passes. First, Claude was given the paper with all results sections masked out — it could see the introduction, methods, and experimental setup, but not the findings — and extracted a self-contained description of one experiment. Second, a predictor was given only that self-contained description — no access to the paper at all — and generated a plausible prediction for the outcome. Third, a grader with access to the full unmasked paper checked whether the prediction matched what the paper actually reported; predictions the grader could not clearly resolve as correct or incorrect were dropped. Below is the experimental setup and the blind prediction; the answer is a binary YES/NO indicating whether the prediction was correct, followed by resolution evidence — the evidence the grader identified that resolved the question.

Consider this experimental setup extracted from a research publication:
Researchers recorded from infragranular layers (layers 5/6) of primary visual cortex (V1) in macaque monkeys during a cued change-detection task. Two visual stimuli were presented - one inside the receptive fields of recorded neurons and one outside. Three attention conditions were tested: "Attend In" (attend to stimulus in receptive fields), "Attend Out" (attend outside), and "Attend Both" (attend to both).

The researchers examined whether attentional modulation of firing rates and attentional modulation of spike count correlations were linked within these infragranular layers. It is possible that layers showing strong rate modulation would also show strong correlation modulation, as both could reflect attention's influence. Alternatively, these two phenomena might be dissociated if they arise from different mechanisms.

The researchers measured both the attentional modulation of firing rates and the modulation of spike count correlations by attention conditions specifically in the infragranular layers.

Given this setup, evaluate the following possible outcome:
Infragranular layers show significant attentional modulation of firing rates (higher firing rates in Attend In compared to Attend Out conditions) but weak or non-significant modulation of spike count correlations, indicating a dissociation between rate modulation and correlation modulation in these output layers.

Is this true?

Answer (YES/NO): YES